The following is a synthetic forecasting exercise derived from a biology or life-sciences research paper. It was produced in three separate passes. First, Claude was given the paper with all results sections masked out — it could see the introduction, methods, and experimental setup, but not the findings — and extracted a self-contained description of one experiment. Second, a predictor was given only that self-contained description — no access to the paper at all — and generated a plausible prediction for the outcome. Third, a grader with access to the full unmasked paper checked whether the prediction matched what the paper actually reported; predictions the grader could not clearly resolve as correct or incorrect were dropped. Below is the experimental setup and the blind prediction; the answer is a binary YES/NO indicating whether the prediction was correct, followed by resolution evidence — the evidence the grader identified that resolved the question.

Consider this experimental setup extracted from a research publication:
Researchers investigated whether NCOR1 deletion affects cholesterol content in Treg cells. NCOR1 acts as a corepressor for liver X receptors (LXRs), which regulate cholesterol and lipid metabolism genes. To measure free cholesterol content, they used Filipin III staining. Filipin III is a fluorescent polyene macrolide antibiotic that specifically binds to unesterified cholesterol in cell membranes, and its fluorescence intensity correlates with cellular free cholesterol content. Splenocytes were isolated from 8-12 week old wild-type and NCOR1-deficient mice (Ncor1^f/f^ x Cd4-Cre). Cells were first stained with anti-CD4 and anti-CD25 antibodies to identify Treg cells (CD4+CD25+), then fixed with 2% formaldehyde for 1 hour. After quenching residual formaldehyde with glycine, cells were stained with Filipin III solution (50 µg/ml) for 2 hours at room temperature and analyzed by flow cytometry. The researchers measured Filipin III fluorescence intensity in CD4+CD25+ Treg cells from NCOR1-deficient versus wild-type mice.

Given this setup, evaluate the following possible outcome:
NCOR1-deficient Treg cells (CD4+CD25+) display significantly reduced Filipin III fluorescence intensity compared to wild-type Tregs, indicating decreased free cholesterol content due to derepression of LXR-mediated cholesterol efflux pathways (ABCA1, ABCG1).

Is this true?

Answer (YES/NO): NO